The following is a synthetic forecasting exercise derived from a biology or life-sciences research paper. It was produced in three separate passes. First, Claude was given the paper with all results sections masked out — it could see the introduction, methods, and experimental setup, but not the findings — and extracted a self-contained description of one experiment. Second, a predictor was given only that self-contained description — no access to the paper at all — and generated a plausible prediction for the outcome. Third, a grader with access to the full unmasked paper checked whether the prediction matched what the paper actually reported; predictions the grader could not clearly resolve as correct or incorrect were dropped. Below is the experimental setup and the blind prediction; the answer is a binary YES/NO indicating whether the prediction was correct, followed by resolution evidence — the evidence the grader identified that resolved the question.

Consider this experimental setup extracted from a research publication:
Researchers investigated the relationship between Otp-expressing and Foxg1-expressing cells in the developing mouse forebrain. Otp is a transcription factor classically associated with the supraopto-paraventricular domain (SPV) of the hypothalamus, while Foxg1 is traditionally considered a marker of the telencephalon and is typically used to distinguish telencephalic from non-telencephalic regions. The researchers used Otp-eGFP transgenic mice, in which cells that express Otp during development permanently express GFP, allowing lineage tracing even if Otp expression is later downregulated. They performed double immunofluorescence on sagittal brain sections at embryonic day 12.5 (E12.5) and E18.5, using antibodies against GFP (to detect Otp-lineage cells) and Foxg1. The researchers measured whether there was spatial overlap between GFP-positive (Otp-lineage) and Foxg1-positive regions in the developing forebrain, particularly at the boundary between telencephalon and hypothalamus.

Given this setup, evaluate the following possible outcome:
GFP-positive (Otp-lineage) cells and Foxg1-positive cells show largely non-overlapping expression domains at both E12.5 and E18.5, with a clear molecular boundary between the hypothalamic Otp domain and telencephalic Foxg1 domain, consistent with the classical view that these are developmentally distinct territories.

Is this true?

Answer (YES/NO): NO